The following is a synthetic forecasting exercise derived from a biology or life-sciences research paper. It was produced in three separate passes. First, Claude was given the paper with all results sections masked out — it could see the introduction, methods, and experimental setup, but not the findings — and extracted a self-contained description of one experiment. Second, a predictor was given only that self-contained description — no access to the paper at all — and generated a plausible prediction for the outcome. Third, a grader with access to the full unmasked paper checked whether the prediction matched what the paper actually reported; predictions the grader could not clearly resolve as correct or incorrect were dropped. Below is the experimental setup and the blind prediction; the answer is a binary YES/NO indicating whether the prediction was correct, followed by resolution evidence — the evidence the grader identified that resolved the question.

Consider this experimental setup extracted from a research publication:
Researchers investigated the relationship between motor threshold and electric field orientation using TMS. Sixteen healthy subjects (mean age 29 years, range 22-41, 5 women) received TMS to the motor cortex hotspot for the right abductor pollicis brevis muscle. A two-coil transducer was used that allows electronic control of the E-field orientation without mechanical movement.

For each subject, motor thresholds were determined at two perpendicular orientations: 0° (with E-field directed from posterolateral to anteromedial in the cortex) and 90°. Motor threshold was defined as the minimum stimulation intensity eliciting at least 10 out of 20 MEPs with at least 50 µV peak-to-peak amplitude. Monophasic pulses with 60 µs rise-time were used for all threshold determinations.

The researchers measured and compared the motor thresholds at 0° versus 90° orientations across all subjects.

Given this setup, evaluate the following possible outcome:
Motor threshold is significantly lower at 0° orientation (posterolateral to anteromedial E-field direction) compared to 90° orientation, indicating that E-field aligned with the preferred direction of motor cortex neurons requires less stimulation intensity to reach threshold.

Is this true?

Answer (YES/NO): YES